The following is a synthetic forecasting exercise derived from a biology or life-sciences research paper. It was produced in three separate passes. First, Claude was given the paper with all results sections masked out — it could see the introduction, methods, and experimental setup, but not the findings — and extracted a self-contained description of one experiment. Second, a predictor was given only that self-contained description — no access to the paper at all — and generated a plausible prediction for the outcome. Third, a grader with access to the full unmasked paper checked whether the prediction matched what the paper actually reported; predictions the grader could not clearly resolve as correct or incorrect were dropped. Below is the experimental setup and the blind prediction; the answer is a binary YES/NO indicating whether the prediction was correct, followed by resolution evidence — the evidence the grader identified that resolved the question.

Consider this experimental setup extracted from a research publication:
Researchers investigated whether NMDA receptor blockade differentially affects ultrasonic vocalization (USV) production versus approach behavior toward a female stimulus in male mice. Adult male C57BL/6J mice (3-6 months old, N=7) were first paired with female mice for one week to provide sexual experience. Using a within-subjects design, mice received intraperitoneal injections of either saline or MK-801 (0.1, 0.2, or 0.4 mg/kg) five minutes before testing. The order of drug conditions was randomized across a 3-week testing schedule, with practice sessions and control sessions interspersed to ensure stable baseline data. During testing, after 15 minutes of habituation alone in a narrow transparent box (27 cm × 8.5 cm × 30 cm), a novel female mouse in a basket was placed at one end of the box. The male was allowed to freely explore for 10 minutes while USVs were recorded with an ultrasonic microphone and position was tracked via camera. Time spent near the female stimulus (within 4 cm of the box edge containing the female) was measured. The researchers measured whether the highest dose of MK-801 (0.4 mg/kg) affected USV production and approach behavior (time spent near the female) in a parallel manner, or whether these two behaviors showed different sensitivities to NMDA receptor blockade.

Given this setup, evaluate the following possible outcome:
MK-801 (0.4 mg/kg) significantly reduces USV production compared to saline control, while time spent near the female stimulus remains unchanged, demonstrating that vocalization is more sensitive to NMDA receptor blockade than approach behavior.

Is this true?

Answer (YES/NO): YES